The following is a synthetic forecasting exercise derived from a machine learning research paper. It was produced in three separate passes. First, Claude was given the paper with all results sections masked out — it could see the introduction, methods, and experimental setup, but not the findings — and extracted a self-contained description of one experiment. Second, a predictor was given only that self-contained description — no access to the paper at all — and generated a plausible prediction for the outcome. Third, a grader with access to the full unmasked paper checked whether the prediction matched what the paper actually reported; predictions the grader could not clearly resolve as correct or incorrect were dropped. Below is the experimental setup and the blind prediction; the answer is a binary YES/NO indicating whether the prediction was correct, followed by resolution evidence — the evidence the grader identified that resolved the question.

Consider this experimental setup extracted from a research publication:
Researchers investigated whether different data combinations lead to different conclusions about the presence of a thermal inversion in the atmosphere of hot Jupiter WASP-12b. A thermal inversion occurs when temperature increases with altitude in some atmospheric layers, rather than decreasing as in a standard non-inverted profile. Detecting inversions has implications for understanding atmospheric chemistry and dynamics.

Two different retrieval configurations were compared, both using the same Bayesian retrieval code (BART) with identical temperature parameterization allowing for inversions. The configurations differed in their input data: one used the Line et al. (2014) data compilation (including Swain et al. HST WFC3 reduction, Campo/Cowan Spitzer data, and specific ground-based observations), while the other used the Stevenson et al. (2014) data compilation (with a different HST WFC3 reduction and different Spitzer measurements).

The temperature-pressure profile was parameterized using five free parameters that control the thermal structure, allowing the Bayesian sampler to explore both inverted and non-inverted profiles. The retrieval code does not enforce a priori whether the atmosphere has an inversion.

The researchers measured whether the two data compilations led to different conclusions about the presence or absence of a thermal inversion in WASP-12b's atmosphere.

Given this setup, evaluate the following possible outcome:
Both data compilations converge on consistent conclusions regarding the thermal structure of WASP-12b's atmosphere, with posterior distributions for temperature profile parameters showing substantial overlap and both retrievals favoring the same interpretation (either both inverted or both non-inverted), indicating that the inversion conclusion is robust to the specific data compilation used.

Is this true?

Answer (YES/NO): NO